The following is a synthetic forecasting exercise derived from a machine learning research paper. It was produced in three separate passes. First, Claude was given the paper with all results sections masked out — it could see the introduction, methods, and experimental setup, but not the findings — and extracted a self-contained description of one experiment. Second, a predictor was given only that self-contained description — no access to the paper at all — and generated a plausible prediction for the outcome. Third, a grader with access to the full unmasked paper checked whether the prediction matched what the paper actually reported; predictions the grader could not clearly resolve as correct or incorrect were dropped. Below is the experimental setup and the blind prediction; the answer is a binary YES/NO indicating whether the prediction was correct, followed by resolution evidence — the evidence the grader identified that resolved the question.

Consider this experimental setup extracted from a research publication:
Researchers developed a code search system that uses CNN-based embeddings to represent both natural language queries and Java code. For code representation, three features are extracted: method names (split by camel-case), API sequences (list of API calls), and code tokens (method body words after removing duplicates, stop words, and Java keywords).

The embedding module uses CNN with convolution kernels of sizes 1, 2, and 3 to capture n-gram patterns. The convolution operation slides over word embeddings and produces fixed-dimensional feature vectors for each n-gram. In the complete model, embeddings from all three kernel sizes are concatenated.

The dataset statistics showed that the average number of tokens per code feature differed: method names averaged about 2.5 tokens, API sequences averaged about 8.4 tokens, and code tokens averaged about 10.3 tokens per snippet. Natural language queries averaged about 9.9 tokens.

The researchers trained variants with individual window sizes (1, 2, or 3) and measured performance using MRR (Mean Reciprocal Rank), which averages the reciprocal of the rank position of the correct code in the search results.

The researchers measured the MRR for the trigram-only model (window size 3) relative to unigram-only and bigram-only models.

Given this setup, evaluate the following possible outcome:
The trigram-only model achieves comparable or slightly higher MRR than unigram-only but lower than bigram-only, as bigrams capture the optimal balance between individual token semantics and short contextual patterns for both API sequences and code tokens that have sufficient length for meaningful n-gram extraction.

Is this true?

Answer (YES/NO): NO